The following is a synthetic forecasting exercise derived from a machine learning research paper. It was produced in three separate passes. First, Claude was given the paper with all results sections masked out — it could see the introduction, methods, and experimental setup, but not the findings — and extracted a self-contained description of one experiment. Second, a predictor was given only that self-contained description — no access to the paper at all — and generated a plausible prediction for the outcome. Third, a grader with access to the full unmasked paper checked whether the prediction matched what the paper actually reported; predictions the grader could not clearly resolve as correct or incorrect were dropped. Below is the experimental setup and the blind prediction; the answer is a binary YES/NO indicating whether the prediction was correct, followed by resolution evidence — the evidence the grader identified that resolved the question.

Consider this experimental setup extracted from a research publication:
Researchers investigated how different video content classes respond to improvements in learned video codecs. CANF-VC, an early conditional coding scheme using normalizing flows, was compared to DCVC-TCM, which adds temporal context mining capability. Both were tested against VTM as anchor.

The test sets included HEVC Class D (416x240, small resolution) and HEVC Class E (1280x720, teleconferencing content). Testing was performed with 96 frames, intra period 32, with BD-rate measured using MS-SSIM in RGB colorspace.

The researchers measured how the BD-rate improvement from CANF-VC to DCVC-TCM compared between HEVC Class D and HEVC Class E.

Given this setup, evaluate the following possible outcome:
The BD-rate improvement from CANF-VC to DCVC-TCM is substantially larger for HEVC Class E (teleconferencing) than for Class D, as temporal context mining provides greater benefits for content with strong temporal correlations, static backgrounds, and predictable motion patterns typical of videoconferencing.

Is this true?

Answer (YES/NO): YES